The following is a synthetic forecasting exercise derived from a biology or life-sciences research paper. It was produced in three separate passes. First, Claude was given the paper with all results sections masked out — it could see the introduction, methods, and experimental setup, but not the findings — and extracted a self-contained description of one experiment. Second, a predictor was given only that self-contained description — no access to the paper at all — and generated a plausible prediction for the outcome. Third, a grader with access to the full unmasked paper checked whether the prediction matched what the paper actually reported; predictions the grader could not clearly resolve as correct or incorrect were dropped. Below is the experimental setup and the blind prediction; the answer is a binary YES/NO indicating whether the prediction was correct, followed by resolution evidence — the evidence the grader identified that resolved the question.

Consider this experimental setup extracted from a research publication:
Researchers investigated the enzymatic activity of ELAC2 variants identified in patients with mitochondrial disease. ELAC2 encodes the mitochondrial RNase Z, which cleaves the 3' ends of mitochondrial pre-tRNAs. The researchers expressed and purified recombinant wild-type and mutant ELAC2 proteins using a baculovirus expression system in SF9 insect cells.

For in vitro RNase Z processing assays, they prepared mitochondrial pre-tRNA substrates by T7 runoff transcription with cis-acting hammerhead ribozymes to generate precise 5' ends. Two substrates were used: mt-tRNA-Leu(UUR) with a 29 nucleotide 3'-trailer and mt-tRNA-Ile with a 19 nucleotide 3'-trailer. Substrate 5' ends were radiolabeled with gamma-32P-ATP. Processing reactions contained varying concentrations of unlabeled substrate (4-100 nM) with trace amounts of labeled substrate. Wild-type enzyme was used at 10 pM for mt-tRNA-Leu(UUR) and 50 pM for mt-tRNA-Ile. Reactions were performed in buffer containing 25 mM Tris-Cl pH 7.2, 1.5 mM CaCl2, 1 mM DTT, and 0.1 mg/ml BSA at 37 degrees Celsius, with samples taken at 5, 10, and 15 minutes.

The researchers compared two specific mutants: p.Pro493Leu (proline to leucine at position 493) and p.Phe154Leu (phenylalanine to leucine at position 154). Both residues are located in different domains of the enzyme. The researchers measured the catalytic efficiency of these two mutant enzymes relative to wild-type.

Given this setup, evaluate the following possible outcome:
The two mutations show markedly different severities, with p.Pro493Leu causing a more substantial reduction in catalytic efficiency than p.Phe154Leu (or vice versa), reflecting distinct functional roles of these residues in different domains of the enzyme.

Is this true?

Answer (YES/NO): YES